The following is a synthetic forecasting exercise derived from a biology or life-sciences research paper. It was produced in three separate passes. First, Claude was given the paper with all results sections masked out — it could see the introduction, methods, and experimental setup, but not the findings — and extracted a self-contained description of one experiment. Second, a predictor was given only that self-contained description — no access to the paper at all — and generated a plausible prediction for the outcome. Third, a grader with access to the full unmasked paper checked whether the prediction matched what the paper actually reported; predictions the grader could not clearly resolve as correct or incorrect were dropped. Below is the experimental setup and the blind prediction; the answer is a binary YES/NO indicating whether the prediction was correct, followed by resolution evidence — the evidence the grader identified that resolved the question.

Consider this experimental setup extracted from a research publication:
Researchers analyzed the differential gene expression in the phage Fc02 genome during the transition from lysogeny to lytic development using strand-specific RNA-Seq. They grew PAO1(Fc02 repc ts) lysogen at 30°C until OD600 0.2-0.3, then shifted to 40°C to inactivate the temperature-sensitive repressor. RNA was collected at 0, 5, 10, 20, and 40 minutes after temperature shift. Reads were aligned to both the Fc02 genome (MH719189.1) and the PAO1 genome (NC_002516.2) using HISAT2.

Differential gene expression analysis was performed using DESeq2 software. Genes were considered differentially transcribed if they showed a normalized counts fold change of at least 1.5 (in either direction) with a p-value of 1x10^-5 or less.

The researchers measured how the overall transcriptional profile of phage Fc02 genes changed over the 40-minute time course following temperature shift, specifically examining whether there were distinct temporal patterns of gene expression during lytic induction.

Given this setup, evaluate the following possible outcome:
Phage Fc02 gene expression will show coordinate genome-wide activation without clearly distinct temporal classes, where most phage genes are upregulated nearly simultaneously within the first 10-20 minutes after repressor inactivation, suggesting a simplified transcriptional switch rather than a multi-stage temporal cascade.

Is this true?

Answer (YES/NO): NO